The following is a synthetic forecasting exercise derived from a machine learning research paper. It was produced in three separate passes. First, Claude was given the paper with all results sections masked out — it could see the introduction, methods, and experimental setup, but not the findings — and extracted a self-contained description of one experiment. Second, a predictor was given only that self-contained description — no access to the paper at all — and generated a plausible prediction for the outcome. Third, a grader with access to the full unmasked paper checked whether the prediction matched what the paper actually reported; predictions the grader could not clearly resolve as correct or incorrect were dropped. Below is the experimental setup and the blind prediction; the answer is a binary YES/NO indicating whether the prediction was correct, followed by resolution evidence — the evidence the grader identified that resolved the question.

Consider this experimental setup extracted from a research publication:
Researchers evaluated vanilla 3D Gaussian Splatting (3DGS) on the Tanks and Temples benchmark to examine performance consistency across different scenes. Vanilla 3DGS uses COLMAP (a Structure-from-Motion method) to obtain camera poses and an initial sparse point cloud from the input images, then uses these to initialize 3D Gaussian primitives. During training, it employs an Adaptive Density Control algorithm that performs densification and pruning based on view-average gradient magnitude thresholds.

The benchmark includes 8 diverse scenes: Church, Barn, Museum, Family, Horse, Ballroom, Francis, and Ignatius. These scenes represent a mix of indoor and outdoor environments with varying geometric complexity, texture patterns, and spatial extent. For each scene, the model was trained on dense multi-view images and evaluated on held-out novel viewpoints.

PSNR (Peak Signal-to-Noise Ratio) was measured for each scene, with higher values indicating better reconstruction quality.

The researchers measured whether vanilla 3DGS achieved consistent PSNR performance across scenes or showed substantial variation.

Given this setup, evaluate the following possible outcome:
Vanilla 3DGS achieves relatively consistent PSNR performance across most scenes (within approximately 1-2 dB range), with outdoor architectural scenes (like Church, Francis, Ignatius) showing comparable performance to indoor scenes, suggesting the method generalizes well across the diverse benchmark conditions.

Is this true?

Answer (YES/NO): NO